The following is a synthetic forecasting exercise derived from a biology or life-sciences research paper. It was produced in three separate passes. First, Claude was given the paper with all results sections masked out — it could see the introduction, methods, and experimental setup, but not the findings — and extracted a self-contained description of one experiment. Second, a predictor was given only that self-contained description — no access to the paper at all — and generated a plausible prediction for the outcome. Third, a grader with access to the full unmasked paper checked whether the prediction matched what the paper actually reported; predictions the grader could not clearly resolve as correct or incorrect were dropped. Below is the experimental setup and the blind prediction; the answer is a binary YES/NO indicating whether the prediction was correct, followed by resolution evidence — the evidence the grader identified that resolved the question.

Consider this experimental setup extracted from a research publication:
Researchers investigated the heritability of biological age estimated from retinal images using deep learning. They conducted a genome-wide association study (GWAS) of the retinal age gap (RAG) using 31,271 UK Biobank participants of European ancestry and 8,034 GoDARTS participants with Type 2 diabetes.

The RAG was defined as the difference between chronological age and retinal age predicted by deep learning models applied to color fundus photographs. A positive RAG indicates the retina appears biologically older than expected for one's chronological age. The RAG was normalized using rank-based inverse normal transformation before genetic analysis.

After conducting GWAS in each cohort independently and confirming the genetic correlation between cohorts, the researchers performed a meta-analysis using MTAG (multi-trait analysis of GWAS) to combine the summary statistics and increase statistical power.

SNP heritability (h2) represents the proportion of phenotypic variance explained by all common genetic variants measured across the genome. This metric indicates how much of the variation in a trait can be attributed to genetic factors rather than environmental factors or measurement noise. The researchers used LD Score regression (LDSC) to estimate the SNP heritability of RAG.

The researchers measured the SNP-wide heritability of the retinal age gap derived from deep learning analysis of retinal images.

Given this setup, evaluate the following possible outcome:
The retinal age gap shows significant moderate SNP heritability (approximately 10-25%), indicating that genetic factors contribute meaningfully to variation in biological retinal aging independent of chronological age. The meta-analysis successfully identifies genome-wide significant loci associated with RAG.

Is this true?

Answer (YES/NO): YES